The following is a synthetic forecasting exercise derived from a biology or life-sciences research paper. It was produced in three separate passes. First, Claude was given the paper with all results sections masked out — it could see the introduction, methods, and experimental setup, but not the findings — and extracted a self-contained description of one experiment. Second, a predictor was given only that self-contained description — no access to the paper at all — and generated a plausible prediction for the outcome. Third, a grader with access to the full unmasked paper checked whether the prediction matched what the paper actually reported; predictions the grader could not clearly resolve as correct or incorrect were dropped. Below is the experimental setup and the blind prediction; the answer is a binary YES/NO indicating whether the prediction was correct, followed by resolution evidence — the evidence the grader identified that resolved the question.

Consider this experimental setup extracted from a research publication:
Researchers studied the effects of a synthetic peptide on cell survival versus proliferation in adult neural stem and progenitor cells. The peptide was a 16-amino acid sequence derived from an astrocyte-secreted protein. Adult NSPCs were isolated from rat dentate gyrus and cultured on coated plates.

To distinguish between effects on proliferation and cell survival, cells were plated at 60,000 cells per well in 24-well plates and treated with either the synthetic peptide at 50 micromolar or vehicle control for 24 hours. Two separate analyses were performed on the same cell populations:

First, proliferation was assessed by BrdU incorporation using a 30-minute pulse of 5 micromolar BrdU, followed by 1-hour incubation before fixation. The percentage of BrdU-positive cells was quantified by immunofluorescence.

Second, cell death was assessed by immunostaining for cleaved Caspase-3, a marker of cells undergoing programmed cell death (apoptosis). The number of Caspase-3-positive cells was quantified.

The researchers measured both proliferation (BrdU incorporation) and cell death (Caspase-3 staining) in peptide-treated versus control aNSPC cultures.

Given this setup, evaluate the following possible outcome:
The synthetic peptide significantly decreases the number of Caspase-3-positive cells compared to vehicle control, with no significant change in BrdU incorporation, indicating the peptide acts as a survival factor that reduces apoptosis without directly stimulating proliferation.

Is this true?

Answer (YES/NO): NO